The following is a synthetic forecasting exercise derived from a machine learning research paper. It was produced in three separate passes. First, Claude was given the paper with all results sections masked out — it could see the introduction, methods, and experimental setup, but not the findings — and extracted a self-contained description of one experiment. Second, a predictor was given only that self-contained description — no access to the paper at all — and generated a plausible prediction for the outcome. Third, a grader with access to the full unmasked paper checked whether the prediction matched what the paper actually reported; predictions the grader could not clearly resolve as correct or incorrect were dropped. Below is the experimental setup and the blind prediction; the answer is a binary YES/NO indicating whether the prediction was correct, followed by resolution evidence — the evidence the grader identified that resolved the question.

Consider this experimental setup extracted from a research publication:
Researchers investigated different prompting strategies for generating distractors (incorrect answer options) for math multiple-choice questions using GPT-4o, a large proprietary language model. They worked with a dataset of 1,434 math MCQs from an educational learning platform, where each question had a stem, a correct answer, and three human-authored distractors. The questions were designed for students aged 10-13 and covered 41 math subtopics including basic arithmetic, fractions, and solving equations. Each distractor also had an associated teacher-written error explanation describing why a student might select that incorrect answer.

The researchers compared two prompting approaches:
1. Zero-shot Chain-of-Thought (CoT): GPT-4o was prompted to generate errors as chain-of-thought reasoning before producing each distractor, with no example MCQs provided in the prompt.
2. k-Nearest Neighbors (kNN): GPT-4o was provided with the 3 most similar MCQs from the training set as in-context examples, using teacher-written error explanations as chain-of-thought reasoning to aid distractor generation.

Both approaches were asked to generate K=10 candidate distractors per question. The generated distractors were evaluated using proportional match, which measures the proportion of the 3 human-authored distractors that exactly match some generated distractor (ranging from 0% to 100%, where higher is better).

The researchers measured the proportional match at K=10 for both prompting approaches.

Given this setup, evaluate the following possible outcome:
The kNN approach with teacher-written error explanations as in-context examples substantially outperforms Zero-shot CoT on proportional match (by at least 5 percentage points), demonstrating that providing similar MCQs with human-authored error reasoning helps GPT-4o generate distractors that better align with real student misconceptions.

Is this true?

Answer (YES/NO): YES